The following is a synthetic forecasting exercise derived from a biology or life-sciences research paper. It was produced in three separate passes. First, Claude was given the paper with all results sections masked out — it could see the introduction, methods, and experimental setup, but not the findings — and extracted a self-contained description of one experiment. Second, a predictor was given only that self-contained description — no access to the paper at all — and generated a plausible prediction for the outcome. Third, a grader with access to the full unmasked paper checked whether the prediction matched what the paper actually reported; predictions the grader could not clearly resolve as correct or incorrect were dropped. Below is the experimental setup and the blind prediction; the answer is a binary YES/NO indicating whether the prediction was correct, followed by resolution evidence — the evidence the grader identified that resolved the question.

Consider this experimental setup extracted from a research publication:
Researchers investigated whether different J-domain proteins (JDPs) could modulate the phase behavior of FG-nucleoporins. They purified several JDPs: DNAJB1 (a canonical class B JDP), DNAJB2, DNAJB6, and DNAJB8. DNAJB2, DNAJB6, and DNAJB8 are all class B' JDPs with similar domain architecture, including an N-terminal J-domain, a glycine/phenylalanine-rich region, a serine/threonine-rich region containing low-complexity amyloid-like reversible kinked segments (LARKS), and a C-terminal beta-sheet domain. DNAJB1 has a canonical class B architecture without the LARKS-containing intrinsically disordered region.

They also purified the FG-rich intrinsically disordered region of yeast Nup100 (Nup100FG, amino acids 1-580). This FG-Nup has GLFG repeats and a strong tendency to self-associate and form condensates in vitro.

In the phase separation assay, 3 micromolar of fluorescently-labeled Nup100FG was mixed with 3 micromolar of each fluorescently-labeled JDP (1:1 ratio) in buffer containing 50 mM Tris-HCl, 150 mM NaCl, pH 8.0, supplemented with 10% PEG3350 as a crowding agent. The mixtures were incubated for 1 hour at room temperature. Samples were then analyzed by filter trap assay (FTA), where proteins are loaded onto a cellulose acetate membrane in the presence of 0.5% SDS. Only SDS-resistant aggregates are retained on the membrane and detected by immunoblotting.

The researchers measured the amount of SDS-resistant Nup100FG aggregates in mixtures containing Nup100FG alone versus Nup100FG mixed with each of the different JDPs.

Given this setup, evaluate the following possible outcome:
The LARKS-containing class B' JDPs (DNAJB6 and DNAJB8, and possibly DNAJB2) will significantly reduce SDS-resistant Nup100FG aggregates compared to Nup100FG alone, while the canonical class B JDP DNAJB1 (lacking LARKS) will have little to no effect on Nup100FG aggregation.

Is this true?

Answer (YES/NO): YES